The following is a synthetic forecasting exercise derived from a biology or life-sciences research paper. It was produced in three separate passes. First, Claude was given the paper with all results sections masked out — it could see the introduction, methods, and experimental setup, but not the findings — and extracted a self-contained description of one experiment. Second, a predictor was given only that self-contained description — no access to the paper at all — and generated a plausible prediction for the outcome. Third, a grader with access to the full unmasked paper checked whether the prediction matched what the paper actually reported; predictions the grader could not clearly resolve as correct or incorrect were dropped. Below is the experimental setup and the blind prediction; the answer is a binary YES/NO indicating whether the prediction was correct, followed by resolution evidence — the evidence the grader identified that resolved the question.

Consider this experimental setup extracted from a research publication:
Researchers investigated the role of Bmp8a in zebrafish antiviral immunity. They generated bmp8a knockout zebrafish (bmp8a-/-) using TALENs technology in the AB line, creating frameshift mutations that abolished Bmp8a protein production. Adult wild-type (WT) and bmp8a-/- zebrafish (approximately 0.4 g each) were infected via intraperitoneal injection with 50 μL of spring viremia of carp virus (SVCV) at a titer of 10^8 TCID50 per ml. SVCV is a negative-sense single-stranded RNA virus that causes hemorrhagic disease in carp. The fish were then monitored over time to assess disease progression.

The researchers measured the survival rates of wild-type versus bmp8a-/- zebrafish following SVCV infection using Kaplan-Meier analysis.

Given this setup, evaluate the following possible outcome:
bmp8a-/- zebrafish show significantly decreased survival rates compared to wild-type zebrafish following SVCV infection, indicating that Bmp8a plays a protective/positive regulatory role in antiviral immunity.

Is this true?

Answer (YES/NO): YES